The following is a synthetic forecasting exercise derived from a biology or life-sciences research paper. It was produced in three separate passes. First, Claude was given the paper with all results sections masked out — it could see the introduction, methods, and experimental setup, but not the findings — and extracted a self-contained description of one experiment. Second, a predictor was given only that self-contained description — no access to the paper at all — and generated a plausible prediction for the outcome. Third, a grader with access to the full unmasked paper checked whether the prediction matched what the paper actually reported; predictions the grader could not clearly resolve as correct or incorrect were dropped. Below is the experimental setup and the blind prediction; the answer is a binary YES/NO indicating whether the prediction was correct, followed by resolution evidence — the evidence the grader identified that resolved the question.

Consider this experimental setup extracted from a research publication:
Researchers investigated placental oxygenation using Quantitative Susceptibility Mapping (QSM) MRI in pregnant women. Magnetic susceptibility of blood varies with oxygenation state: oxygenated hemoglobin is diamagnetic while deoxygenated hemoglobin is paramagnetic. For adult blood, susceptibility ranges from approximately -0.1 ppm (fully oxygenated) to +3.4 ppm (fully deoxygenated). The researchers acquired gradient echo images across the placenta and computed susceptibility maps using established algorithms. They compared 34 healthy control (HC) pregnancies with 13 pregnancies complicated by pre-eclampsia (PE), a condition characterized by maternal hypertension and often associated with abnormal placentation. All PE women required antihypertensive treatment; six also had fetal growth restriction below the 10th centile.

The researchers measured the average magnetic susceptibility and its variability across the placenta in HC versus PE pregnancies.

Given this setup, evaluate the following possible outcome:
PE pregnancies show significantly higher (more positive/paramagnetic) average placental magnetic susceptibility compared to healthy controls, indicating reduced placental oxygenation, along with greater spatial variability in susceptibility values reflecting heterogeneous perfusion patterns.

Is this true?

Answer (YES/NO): YES